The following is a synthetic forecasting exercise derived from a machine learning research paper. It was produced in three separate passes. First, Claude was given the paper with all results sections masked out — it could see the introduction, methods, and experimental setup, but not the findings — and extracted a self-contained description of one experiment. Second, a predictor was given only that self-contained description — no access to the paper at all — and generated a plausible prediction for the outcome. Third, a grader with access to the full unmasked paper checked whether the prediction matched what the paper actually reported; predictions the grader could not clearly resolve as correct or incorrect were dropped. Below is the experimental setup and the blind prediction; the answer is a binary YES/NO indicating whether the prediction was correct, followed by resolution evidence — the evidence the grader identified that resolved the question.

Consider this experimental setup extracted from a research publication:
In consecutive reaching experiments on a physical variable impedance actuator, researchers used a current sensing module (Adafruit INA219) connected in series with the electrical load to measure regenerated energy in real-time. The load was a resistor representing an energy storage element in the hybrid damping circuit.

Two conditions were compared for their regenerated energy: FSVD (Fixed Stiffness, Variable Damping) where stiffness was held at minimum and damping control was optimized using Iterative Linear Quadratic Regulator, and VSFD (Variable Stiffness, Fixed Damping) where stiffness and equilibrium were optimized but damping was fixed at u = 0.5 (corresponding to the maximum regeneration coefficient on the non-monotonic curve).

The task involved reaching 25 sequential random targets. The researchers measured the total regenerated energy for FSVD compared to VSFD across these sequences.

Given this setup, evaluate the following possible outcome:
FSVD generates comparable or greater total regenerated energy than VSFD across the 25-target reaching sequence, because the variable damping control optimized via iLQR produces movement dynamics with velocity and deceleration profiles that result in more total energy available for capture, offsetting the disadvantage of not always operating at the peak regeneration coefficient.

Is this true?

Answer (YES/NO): NO